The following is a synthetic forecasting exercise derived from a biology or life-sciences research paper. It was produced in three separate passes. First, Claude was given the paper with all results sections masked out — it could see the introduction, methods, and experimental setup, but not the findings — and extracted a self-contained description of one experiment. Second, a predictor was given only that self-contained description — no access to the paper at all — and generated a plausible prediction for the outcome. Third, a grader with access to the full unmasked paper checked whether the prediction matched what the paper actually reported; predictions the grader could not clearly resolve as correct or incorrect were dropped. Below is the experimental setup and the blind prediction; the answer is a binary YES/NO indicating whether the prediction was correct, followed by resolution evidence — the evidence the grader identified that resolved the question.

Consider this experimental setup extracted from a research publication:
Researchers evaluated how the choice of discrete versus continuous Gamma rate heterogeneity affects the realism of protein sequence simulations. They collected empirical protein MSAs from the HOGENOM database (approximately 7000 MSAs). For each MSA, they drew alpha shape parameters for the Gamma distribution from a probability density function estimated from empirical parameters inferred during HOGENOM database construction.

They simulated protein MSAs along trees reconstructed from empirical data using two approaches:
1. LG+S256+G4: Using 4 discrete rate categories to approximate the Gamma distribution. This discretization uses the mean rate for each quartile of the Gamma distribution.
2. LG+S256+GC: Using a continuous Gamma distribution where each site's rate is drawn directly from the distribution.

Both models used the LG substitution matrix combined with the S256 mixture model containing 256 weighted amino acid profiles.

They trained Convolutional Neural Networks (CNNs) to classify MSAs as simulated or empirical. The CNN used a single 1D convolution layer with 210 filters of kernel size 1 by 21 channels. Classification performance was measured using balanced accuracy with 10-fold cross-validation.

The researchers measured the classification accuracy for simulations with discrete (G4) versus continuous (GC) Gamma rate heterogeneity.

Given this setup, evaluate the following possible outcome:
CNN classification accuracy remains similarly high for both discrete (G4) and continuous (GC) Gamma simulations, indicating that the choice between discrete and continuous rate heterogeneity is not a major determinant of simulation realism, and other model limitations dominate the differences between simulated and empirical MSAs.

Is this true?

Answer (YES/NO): YES